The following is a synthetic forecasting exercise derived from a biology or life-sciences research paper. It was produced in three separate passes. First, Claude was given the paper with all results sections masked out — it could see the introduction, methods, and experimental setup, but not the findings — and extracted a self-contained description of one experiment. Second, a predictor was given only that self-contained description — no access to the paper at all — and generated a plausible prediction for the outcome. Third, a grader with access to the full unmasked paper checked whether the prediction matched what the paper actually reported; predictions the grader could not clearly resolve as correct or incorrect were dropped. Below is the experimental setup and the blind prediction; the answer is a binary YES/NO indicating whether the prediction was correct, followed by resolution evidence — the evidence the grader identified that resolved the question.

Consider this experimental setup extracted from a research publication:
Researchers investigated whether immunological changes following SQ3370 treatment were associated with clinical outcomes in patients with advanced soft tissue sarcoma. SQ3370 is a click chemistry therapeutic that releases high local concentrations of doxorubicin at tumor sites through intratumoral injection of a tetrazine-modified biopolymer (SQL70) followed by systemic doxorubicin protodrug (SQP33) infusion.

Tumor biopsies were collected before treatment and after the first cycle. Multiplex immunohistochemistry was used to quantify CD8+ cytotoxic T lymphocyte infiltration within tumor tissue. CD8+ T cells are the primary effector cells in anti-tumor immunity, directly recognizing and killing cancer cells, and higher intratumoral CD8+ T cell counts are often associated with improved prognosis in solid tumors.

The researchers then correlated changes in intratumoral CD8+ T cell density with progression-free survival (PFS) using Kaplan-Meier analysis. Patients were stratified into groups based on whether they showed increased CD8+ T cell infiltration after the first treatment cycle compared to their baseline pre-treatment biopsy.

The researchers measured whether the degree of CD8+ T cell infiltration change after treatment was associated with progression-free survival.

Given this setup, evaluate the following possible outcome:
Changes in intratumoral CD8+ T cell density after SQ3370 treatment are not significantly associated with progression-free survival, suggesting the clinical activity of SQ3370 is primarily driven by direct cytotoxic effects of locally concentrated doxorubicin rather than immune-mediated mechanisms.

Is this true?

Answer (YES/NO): NO